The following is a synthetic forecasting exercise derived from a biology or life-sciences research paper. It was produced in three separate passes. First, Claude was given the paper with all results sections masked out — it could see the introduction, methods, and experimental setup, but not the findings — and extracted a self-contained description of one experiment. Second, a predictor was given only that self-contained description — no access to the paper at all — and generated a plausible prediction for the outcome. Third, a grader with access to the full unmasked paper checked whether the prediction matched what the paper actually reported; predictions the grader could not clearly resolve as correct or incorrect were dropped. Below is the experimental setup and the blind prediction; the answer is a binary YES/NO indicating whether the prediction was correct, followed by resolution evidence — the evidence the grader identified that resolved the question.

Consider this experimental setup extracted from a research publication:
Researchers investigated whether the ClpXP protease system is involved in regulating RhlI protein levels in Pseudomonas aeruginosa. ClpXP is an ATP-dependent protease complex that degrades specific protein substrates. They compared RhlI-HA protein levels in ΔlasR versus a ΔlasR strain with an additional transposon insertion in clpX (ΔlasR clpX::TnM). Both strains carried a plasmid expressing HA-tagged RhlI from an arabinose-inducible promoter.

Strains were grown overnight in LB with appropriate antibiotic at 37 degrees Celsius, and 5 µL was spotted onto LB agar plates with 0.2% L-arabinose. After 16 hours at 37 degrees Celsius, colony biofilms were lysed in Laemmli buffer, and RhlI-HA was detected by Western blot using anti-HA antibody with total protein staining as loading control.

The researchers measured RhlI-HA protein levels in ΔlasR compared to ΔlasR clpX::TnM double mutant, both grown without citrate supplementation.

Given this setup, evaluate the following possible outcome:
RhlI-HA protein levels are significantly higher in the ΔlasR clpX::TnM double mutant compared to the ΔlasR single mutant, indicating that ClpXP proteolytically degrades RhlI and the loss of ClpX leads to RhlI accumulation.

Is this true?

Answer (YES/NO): YES